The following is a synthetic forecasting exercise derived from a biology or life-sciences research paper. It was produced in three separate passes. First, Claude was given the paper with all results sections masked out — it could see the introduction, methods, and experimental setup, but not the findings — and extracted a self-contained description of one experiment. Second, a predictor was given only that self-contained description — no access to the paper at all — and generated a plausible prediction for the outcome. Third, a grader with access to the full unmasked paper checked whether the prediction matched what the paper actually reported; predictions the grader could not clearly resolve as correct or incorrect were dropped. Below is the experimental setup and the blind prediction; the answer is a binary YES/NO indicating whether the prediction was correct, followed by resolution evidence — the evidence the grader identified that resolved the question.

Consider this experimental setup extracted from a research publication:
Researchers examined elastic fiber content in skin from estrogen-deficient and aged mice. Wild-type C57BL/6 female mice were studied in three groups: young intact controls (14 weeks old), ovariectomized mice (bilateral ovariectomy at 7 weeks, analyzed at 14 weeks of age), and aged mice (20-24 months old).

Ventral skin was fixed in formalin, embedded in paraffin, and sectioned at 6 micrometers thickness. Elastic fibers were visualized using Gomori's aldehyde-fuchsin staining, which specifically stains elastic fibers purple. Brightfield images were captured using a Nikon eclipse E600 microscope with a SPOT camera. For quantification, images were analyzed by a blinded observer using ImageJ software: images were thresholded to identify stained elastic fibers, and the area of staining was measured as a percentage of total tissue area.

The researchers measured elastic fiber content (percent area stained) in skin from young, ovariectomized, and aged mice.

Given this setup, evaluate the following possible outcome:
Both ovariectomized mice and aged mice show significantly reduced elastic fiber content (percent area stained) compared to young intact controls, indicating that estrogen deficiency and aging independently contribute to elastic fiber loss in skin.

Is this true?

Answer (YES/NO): NO